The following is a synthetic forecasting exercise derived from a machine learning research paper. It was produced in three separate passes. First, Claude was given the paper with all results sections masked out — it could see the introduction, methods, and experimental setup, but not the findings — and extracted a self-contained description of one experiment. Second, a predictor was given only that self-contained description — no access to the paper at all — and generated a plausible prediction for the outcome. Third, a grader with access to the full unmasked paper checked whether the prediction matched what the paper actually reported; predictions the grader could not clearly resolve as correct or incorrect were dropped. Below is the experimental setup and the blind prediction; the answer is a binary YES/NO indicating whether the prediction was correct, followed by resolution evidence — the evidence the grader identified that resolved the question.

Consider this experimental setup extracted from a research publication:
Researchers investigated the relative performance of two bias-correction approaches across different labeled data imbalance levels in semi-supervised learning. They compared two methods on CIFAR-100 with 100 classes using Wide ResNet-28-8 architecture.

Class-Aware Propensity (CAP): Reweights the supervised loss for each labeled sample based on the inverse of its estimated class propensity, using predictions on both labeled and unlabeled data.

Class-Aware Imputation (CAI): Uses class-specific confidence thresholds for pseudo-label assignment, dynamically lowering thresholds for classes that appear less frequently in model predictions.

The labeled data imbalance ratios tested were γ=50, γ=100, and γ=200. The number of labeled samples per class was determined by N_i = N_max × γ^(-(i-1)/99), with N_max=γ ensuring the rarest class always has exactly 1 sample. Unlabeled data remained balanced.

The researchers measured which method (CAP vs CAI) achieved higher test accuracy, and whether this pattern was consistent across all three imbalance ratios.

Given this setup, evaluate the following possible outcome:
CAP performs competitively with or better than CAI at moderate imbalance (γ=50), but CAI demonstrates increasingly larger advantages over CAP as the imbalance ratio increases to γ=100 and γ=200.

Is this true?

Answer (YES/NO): NO